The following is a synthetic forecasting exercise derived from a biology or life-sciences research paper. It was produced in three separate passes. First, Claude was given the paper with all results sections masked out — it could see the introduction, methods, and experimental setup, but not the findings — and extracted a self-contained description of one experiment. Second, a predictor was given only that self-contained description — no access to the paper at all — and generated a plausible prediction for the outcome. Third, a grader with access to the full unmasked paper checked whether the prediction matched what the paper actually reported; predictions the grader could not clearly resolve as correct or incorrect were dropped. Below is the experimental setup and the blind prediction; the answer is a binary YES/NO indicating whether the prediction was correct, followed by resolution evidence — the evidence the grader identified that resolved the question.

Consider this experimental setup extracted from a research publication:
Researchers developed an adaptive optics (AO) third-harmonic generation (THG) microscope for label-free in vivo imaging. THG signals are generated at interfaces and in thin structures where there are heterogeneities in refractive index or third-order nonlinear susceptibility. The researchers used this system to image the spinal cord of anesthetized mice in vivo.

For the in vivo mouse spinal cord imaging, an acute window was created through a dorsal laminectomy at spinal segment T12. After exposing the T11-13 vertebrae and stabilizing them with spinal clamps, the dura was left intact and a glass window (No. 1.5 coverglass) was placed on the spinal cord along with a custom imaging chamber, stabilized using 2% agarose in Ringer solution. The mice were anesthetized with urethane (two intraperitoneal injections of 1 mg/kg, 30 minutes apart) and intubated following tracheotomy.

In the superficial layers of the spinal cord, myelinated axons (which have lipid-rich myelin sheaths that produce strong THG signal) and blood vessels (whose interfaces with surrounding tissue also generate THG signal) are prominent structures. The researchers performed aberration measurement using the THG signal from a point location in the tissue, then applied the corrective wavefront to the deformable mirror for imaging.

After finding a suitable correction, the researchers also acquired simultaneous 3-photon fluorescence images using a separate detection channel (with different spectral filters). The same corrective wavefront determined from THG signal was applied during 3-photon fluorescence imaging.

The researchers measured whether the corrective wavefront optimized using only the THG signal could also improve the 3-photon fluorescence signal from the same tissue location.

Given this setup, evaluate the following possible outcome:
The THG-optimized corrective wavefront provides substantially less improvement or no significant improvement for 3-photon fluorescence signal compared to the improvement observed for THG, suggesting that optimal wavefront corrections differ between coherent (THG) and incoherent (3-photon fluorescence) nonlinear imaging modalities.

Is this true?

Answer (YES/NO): NO